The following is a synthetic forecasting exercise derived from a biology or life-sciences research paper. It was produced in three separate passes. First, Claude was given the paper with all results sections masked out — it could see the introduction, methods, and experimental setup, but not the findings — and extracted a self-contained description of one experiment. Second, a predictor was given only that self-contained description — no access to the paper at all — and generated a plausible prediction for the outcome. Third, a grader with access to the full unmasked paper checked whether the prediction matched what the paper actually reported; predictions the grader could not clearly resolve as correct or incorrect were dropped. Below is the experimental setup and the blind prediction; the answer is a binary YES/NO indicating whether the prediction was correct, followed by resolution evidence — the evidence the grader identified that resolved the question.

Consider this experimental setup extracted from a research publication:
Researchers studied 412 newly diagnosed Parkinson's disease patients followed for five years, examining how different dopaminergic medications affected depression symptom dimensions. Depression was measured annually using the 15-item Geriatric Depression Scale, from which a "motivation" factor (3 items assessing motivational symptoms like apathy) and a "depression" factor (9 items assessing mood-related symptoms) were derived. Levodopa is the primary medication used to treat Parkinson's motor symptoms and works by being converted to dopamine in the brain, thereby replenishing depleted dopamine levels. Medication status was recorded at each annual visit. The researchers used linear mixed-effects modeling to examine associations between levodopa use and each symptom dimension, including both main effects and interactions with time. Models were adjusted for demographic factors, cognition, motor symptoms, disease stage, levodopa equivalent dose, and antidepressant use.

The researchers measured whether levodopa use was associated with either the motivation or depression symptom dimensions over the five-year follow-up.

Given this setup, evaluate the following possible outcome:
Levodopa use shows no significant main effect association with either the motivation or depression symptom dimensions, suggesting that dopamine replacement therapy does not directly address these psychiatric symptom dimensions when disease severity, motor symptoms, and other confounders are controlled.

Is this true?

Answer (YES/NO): YES